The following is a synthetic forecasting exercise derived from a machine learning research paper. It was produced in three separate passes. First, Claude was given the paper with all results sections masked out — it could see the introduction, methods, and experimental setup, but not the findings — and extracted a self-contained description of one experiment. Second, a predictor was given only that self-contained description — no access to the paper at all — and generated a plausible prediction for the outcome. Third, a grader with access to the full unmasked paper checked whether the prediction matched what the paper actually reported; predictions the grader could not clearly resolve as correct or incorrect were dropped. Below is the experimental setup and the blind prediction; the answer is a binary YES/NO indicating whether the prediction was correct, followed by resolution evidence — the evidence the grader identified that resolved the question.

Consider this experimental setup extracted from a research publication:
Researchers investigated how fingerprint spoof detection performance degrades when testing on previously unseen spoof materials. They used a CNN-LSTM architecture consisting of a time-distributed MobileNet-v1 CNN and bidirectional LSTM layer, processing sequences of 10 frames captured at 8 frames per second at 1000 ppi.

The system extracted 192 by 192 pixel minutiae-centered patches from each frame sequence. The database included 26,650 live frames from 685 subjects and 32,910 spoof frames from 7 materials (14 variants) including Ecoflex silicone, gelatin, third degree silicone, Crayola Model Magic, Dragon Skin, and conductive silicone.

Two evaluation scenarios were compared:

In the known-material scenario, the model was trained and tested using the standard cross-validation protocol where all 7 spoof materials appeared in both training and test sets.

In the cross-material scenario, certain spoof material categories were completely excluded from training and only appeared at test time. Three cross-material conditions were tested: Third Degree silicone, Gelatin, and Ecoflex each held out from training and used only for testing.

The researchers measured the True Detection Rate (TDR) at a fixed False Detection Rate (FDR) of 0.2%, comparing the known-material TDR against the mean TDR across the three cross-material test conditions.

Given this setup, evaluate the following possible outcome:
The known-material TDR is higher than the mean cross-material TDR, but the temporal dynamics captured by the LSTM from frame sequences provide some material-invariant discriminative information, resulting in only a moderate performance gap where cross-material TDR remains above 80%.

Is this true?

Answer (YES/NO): YES